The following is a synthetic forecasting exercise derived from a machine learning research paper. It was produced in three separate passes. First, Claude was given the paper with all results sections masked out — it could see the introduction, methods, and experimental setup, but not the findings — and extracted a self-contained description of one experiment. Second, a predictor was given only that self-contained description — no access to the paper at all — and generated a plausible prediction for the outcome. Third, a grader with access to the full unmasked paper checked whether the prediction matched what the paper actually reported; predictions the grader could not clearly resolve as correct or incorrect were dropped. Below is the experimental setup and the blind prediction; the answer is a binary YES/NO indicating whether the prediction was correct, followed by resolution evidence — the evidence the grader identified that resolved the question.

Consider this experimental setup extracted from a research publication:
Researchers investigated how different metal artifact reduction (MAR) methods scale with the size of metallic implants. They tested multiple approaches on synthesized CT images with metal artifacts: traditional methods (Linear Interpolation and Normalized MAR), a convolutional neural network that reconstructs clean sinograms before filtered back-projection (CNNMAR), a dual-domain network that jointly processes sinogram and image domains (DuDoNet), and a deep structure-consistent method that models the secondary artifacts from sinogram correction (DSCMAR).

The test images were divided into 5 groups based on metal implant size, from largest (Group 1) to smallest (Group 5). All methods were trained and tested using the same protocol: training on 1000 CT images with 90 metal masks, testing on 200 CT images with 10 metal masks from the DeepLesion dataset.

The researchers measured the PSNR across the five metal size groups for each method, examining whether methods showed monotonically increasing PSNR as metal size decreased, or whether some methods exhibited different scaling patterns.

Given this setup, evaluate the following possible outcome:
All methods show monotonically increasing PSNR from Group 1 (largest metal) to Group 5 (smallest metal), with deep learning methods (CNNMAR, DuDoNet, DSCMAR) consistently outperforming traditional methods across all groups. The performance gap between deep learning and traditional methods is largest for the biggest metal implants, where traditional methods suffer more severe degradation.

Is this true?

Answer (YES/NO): NO